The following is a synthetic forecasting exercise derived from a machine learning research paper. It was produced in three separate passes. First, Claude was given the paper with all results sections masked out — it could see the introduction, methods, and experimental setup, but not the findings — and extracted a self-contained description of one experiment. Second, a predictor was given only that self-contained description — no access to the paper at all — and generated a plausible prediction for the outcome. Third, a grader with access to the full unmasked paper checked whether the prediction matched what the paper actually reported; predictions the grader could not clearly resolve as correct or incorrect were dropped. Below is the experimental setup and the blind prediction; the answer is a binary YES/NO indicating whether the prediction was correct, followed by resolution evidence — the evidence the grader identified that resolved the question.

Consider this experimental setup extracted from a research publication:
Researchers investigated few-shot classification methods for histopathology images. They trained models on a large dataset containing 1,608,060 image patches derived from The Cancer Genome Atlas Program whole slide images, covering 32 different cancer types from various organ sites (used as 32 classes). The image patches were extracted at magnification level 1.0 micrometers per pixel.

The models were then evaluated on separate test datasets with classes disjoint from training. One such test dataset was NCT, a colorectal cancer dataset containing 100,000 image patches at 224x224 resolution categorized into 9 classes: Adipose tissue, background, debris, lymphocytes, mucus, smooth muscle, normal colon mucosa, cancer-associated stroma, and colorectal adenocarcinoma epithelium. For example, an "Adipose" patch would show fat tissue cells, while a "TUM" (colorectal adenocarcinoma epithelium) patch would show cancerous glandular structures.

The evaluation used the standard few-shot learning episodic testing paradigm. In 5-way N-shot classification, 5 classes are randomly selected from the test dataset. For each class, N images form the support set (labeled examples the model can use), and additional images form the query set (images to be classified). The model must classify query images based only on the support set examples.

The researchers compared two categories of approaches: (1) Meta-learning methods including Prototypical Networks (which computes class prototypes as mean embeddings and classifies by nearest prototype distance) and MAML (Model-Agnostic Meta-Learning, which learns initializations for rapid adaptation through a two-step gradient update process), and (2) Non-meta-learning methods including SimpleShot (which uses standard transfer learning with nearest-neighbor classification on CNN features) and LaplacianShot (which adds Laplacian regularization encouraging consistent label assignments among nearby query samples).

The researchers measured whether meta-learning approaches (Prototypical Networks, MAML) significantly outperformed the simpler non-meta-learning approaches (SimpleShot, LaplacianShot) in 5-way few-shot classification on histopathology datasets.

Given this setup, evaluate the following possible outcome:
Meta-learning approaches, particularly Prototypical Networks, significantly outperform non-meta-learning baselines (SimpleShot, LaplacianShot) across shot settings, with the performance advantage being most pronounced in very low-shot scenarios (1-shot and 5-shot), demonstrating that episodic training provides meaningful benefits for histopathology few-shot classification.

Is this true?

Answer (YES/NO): NO